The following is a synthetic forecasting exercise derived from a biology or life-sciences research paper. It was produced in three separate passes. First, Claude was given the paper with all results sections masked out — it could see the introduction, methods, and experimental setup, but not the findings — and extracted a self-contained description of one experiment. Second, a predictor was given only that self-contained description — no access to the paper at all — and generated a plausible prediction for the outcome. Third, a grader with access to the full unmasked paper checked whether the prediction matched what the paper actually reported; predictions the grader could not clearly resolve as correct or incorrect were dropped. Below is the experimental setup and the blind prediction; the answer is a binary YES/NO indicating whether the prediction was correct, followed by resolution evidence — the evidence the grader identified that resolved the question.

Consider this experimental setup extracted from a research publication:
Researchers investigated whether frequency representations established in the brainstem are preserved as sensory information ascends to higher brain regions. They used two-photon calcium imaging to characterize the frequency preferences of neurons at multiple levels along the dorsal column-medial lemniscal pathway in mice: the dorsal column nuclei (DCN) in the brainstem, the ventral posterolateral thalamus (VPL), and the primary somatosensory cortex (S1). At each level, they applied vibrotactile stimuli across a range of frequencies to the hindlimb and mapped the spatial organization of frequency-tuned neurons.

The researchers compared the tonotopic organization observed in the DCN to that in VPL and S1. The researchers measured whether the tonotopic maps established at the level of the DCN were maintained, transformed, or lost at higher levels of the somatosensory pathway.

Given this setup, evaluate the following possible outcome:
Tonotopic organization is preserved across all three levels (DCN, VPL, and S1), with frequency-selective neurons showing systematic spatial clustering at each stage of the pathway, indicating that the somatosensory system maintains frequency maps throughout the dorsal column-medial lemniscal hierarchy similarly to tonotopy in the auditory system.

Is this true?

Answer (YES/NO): NO